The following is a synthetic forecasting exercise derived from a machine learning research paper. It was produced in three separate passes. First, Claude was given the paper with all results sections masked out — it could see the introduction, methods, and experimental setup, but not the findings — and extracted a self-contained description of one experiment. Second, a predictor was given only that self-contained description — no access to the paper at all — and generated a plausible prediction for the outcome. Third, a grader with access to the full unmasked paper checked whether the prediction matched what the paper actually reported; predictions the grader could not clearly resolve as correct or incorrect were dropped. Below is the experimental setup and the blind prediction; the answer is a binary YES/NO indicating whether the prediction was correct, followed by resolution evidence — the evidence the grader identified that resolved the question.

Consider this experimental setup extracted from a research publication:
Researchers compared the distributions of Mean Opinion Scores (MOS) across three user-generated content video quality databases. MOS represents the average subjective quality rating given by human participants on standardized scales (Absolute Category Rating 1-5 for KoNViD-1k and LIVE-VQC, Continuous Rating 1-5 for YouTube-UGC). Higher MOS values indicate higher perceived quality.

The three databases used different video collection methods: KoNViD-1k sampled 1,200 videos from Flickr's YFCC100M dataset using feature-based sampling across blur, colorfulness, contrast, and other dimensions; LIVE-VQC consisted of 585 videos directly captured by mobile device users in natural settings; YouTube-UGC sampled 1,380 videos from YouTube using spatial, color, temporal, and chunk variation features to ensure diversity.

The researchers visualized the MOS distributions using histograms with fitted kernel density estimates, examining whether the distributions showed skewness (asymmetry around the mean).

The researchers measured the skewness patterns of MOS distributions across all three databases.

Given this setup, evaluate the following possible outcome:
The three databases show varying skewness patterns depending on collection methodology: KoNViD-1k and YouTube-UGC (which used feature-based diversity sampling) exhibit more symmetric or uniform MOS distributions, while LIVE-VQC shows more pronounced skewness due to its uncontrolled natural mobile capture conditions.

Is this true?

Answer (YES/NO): NO